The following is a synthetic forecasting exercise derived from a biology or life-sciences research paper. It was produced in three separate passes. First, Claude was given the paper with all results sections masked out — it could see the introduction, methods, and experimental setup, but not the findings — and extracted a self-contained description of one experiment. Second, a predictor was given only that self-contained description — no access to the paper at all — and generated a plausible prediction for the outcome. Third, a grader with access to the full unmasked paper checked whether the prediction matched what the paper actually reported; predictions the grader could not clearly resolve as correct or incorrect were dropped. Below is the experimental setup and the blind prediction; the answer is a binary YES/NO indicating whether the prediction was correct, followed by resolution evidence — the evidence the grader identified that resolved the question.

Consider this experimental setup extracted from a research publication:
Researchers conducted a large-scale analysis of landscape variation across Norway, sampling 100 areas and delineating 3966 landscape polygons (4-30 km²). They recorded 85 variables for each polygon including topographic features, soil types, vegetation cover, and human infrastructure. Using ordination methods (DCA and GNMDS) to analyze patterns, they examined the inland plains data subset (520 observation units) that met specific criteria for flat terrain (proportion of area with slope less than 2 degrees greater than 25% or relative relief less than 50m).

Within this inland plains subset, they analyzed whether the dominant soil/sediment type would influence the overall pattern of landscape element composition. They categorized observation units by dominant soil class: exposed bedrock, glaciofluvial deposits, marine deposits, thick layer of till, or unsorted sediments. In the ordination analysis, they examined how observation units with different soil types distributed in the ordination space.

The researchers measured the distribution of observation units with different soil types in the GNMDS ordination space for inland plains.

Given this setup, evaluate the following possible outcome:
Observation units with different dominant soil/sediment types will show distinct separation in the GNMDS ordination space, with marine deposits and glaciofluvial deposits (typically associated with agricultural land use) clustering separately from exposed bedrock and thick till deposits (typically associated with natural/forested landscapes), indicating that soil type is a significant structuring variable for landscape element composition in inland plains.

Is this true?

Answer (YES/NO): YES